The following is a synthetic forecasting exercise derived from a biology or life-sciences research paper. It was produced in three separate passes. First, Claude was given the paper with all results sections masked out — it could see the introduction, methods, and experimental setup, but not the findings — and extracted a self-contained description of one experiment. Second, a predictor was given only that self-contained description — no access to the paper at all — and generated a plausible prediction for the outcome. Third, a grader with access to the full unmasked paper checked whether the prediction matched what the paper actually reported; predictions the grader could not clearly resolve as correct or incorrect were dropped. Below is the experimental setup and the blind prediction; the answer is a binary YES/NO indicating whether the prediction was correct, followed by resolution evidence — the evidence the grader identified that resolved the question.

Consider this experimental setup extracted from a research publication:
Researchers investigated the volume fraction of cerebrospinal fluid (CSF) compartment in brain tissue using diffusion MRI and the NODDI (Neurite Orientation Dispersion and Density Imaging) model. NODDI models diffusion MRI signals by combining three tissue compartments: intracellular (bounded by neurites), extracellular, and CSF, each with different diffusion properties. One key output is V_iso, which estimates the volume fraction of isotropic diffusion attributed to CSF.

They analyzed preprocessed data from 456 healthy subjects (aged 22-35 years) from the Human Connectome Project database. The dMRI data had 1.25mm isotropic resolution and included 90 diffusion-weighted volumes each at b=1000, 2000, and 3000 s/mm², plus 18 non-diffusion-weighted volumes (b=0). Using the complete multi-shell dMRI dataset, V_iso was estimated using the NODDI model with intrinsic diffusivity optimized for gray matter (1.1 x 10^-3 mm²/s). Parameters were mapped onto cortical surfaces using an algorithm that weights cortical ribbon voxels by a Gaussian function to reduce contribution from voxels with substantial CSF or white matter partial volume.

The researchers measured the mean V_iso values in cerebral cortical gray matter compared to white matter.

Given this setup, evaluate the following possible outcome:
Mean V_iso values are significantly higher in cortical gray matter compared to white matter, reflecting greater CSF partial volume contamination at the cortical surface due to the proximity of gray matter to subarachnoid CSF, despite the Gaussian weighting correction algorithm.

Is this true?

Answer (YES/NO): NO